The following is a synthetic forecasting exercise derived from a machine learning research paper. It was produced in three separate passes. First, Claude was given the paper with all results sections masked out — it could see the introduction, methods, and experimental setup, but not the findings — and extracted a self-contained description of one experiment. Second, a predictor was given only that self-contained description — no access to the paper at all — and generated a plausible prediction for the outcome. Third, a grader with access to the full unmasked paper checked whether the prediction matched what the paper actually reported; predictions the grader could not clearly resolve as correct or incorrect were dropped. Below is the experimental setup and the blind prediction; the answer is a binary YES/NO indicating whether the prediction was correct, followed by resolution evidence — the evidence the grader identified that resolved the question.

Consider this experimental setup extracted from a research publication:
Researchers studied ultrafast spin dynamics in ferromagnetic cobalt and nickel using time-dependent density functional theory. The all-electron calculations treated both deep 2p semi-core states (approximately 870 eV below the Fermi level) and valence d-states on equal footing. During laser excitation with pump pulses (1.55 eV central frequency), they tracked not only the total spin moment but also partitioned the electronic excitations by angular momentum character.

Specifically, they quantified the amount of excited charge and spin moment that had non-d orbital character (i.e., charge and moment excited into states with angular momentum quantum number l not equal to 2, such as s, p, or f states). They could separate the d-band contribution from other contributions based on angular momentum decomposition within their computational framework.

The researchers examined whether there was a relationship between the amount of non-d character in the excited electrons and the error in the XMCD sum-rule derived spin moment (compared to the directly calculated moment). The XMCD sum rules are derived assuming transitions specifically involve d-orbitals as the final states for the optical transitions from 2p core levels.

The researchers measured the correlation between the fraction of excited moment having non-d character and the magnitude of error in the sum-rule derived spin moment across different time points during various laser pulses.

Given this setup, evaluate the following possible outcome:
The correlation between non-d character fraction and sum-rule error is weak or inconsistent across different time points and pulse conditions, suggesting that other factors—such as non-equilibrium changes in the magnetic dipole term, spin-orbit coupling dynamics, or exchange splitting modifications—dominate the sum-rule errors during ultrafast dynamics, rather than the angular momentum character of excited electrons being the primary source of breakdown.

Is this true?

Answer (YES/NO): NO